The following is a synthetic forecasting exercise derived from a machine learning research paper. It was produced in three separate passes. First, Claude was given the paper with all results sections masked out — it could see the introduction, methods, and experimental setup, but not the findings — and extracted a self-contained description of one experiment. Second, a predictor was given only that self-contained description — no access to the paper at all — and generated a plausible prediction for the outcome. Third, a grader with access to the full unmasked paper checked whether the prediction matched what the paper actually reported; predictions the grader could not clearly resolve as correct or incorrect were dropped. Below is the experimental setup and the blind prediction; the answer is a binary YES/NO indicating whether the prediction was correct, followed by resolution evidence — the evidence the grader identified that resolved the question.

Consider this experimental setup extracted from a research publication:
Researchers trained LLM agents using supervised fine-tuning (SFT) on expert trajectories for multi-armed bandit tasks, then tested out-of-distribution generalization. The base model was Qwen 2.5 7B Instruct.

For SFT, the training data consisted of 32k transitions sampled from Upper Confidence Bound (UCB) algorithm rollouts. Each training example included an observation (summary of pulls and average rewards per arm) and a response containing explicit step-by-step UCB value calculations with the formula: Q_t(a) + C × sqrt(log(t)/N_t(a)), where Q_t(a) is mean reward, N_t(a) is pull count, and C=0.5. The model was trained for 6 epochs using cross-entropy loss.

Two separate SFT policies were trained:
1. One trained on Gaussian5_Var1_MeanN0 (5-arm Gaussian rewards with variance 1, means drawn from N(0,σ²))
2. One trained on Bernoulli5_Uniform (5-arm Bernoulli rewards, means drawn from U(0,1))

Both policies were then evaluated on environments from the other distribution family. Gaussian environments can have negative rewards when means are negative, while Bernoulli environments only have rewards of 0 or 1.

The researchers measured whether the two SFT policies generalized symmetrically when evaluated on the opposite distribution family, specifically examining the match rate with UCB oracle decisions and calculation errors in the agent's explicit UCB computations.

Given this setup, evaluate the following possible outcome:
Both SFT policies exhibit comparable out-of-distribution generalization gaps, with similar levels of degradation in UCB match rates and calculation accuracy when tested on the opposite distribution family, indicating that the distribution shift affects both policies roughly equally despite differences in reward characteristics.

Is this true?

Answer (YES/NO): NO